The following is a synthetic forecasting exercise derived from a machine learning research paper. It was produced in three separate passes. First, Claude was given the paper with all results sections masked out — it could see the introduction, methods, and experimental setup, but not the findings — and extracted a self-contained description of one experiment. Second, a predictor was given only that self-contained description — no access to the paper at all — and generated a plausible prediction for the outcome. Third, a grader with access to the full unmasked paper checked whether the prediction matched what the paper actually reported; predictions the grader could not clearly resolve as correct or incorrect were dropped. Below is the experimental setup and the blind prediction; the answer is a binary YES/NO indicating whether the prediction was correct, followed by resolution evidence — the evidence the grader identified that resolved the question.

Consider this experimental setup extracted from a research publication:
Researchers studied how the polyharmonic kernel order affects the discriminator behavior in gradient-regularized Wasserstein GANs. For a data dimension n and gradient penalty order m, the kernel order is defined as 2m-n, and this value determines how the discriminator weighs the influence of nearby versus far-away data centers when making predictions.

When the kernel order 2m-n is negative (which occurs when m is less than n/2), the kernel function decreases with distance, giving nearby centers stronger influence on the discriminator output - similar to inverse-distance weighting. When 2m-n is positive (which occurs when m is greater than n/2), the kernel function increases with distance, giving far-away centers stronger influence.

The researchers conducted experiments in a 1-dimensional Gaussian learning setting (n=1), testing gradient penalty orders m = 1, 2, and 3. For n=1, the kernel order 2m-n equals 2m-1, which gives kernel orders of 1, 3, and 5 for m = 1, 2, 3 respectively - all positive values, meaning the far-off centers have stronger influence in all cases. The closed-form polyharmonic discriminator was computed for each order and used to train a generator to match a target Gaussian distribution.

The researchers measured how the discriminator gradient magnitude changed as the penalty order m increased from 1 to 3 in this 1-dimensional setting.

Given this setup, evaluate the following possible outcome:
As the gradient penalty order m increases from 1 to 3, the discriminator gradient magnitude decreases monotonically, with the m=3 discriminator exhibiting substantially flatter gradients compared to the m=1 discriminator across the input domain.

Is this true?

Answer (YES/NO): NO